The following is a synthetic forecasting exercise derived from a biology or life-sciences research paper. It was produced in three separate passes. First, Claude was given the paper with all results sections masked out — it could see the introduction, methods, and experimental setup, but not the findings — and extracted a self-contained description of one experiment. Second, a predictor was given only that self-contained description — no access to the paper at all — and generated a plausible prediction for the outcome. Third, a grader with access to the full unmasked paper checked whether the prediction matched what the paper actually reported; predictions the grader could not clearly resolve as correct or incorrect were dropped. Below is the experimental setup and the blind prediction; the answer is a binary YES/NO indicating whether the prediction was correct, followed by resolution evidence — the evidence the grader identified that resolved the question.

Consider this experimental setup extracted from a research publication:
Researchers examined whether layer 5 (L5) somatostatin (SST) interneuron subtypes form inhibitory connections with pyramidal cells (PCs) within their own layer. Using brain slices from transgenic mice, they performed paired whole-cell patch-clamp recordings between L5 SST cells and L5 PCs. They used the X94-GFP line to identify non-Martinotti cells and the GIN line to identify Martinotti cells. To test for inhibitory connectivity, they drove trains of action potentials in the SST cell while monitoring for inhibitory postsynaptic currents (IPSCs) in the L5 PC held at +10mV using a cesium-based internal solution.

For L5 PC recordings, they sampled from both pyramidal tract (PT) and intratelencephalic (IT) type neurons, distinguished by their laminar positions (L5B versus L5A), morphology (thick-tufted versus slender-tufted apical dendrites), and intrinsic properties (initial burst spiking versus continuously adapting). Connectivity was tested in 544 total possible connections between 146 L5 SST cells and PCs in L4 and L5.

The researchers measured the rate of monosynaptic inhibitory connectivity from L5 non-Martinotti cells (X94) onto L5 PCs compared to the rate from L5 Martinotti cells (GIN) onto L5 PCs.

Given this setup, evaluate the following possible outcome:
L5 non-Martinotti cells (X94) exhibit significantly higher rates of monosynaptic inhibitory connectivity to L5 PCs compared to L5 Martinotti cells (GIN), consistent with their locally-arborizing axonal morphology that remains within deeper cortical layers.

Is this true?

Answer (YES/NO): NO